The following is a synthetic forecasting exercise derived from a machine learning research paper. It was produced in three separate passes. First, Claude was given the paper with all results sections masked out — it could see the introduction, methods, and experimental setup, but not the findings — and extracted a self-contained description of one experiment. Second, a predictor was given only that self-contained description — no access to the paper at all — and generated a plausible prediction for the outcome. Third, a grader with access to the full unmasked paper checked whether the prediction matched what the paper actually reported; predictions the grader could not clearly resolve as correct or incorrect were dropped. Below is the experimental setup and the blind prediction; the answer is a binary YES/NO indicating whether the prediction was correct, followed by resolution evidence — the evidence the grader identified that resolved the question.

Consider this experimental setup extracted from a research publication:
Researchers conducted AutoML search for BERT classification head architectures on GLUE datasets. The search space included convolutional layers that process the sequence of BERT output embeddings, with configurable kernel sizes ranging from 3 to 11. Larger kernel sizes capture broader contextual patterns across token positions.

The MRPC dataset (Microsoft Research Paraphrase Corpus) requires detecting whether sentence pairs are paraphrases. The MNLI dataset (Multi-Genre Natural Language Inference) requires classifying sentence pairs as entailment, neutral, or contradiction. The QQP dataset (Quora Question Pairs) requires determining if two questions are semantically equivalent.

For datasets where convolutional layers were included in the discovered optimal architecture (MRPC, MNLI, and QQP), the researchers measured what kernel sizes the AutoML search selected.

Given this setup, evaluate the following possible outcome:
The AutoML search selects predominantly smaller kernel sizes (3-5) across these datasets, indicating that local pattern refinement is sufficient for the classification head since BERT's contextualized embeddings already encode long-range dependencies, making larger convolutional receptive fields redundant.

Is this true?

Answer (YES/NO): NO